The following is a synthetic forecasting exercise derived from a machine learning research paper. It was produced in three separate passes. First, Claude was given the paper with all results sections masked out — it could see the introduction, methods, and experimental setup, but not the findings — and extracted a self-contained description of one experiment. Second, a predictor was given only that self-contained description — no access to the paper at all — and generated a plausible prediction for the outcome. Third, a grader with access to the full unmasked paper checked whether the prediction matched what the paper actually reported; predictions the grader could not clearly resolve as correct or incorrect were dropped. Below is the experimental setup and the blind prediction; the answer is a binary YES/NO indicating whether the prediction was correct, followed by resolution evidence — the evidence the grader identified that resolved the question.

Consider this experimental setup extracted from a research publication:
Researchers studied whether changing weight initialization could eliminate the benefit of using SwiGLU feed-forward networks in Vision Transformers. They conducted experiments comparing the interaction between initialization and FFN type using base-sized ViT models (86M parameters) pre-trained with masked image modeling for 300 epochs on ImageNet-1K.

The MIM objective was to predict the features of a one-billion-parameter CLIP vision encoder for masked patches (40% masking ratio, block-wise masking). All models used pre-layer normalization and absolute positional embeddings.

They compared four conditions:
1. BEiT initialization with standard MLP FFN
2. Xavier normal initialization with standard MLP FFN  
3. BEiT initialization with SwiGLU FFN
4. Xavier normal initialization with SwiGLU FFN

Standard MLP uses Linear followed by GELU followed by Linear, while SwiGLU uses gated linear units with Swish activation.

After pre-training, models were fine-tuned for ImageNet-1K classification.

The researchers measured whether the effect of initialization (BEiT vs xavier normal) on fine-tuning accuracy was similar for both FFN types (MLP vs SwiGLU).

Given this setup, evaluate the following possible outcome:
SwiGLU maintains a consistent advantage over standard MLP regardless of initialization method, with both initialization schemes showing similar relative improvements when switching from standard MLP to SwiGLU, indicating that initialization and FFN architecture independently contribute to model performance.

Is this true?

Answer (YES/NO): NO